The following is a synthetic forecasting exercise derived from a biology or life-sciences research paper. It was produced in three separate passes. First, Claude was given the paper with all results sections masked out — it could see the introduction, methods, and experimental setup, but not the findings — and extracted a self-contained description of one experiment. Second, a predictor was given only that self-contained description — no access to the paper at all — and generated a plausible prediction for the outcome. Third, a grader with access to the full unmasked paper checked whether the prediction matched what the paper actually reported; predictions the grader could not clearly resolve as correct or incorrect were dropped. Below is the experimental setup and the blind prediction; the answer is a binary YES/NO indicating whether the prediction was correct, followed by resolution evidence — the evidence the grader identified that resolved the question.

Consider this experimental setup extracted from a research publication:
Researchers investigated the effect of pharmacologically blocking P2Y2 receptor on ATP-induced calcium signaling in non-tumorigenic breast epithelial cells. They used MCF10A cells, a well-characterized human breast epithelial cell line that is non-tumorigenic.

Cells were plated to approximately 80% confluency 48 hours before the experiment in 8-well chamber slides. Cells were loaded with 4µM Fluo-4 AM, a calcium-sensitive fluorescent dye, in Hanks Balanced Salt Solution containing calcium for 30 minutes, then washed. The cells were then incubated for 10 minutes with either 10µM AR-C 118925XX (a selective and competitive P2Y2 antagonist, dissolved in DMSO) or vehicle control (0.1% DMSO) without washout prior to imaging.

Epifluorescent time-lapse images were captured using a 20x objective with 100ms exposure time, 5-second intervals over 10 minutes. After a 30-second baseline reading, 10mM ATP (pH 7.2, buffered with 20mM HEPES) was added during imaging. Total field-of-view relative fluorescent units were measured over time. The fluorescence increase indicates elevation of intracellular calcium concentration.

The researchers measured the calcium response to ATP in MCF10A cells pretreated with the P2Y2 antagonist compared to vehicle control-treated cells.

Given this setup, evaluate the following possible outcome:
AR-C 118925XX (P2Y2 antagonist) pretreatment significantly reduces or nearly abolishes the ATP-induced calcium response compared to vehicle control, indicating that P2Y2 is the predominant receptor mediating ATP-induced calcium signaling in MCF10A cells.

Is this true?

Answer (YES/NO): YES